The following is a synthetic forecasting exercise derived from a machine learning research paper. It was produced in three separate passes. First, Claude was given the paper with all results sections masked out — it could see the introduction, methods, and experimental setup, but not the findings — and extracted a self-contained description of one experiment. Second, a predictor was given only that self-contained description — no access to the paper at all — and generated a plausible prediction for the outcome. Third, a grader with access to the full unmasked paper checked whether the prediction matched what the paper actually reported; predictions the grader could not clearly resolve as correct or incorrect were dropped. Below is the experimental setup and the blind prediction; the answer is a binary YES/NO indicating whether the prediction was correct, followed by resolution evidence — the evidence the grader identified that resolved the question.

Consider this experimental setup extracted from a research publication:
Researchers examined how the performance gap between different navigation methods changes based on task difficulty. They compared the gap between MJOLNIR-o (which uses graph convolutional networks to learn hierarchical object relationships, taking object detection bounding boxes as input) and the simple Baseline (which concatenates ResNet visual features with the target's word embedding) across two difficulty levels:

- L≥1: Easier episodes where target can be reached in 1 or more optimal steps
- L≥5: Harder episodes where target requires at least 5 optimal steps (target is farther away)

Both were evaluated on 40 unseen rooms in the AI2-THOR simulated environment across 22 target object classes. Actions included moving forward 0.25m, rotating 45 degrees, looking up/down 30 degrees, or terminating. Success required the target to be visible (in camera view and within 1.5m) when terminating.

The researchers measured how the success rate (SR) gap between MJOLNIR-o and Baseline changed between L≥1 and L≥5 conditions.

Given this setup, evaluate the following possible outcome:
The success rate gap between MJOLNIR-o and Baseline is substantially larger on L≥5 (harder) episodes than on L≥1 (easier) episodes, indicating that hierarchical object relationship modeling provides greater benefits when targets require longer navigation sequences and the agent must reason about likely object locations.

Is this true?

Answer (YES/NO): NO